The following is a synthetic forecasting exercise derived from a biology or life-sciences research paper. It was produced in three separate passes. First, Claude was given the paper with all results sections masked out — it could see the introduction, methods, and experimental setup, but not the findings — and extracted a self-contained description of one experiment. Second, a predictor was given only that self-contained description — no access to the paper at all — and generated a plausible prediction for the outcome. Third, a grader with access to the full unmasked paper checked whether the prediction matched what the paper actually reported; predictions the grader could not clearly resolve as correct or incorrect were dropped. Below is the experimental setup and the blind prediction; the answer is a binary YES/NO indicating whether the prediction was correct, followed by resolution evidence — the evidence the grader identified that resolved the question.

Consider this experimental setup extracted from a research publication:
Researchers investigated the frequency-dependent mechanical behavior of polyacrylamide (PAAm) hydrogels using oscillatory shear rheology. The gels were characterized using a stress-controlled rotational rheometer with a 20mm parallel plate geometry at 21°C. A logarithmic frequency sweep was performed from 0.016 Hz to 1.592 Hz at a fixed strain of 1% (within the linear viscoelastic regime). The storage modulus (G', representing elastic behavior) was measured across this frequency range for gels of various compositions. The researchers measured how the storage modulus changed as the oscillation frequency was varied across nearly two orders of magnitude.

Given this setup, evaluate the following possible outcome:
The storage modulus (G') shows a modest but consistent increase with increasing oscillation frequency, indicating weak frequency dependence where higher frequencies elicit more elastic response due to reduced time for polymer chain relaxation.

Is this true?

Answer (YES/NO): YES